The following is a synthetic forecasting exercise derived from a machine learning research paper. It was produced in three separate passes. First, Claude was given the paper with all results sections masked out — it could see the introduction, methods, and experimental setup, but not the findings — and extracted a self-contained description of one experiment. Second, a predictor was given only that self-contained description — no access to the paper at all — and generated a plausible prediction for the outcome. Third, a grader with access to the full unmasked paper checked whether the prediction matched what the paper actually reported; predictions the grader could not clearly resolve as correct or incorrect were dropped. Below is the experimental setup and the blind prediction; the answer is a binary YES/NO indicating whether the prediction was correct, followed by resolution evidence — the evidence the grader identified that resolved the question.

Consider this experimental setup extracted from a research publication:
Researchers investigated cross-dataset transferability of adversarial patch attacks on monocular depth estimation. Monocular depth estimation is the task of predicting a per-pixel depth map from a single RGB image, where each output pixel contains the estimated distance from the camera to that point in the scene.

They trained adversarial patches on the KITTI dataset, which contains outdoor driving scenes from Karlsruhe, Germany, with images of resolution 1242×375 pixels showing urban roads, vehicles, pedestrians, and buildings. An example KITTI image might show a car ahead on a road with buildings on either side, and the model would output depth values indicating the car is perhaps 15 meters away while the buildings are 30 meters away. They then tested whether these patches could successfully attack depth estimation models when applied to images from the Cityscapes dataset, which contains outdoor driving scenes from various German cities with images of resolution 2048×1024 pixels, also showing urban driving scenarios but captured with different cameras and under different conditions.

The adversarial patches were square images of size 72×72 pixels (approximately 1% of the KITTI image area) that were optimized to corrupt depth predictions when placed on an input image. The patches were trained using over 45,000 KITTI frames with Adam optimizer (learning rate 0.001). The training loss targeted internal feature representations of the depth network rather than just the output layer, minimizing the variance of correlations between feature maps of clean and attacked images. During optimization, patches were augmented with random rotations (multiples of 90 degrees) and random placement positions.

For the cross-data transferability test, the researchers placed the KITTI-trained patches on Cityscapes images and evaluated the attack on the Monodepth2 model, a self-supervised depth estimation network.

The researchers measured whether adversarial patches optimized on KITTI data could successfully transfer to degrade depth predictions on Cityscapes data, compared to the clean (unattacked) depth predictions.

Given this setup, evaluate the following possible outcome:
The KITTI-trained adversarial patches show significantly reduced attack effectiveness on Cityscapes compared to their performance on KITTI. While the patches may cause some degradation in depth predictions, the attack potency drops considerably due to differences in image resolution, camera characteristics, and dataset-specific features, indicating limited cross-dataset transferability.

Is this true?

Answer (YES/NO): NO